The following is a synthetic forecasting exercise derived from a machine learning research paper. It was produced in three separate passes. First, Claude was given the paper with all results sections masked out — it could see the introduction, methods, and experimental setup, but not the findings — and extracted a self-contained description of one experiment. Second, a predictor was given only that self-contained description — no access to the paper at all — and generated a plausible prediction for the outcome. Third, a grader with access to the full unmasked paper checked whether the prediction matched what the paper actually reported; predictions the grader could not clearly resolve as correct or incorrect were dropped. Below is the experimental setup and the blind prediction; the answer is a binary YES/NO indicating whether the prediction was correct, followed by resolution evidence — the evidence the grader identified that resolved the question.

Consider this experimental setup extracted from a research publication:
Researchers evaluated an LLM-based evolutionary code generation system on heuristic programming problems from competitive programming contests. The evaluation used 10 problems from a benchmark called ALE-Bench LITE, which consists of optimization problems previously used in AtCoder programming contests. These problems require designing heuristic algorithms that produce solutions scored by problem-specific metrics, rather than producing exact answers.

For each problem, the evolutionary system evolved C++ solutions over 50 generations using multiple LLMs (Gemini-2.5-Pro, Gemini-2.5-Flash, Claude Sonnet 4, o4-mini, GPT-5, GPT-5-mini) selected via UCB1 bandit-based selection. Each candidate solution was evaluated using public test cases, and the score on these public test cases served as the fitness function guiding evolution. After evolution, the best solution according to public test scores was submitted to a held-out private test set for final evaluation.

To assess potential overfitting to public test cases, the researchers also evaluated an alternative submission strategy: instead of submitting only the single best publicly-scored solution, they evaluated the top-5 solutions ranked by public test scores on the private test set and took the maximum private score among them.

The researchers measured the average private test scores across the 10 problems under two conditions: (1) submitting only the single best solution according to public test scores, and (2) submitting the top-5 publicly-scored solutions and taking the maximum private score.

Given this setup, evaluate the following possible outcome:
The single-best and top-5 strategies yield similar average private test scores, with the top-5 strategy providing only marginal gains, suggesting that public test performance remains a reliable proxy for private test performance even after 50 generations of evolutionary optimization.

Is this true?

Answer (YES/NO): YES